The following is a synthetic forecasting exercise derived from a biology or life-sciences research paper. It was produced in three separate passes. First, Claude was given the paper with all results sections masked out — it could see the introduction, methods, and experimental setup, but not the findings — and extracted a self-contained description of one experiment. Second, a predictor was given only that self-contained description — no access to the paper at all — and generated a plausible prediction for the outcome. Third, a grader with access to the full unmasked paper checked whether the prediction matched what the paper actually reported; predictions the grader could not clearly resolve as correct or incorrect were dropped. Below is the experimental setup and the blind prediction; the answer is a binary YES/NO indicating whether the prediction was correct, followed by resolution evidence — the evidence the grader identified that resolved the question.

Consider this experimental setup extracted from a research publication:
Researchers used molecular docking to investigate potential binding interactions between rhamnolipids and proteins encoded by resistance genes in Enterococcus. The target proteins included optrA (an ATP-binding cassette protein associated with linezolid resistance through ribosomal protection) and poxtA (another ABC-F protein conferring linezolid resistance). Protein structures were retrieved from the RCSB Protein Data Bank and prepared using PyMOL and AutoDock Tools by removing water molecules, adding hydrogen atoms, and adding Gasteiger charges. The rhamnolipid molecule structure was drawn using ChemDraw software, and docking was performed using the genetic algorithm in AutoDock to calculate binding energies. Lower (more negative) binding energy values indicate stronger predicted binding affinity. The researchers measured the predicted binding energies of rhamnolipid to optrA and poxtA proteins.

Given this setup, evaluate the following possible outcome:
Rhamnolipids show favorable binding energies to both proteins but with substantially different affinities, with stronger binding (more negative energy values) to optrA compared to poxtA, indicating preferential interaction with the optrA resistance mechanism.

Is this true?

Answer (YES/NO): NO